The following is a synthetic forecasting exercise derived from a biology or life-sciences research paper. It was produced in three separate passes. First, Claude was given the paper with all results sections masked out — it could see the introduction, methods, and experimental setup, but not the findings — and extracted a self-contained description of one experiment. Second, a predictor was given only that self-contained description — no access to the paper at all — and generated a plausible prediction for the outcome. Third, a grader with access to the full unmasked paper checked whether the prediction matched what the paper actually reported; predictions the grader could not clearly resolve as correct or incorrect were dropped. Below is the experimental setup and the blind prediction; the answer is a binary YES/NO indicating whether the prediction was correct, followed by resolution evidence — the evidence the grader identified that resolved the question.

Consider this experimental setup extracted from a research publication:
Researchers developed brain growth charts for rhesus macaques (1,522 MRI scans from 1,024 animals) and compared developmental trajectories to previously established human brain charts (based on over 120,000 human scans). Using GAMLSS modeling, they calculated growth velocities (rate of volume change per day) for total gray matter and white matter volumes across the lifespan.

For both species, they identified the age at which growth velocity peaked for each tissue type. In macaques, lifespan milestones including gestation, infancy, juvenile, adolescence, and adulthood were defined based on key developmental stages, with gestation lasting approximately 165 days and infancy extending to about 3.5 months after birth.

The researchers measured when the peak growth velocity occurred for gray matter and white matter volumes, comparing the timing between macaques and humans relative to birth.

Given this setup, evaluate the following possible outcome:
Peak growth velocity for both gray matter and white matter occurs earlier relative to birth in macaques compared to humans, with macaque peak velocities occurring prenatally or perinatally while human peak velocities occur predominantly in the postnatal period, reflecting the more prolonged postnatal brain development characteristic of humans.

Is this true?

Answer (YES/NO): YES